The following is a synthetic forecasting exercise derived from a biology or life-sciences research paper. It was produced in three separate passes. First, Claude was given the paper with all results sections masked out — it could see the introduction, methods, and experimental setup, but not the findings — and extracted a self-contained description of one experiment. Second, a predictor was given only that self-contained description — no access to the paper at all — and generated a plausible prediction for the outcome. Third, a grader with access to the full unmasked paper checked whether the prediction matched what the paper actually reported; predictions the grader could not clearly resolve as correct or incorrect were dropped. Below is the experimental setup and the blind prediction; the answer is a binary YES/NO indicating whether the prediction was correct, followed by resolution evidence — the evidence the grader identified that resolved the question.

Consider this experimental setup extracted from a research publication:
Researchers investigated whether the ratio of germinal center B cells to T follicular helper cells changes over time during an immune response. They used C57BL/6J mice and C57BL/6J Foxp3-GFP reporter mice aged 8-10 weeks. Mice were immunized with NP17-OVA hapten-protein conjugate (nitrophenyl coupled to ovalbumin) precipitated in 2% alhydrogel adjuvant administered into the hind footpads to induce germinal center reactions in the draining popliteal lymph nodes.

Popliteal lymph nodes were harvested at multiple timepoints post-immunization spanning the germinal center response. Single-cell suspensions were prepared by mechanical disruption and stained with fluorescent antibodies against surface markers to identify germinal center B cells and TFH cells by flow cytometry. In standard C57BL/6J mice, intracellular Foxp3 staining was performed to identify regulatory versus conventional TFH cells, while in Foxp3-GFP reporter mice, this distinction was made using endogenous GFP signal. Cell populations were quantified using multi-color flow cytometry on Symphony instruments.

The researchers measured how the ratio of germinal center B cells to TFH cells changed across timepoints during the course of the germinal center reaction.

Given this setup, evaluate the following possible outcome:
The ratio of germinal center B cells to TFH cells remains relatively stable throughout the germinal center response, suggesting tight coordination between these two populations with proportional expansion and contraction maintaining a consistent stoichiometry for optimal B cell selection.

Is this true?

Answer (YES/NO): YES